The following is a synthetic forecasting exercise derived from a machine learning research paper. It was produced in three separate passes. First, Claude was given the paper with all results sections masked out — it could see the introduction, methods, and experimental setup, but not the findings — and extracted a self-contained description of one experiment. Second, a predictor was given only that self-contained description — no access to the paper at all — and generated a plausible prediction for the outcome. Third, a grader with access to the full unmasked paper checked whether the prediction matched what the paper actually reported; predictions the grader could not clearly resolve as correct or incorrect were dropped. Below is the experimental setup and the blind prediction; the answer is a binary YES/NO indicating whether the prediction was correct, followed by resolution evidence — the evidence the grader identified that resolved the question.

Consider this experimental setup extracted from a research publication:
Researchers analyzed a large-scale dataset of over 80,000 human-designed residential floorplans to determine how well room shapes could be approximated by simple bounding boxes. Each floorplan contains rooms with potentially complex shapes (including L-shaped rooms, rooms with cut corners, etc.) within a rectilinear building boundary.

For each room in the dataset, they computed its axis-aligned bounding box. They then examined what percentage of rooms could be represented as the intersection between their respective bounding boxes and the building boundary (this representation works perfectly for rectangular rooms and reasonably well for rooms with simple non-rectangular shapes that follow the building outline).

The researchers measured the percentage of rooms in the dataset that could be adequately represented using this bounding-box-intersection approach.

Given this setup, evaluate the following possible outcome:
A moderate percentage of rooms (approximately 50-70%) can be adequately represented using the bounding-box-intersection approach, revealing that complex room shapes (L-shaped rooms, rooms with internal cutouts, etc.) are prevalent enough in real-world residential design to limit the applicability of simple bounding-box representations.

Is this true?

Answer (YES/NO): NO